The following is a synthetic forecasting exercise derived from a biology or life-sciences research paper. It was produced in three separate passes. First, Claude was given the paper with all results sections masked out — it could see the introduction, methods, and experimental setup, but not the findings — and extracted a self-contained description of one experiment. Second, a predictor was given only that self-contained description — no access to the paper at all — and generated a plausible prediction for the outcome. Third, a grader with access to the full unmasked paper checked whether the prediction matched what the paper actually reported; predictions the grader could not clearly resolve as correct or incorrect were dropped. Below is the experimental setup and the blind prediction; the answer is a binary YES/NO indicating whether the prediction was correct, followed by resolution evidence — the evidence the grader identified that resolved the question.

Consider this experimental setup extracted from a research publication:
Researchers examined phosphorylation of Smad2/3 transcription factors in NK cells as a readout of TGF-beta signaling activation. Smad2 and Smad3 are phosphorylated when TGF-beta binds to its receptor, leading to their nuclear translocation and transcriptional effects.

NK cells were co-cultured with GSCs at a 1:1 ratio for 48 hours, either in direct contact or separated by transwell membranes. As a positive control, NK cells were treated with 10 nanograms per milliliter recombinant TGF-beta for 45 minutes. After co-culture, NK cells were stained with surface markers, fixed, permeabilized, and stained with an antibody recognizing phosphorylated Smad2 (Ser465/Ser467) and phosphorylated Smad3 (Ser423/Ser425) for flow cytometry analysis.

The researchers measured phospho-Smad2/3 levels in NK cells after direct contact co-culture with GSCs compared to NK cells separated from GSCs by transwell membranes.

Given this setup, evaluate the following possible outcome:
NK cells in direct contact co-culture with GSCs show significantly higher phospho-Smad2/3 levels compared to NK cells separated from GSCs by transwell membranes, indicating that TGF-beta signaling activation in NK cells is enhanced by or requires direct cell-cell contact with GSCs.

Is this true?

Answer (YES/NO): YES